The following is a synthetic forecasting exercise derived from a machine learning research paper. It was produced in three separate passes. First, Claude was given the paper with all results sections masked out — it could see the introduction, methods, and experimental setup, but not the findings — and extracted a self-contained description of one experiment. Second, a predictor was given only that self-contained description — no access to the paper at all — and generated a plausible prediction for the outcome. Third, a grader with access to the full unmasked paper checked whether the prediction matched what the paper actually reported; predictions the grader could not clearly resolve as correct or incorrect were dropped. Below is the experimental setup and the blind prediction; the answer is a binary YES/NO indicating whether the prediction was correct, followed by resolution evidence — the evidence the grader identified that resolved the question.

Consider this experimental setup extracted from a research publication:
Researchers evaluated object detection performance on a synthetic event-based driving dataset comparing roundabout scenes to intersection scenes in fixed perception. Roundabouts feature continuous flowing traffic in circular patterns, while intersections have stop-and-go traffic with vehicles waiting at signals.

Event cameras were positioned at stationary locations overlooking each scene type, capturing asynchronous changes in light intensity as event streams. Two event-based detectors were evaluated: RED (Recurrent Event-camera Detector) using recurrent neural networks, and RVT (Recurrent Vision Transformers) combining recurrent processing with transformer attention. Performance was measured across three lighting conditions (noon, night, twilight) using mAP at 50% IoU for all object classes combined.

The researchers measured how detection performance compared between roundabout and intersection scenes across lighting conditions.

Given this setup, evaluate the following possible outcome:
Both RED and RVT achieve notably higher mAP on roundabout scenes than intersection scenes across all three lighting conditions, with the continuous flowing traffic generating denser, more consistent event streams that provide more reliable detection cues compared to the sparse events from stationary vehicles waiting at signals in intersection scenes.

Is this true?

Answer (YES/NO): YES